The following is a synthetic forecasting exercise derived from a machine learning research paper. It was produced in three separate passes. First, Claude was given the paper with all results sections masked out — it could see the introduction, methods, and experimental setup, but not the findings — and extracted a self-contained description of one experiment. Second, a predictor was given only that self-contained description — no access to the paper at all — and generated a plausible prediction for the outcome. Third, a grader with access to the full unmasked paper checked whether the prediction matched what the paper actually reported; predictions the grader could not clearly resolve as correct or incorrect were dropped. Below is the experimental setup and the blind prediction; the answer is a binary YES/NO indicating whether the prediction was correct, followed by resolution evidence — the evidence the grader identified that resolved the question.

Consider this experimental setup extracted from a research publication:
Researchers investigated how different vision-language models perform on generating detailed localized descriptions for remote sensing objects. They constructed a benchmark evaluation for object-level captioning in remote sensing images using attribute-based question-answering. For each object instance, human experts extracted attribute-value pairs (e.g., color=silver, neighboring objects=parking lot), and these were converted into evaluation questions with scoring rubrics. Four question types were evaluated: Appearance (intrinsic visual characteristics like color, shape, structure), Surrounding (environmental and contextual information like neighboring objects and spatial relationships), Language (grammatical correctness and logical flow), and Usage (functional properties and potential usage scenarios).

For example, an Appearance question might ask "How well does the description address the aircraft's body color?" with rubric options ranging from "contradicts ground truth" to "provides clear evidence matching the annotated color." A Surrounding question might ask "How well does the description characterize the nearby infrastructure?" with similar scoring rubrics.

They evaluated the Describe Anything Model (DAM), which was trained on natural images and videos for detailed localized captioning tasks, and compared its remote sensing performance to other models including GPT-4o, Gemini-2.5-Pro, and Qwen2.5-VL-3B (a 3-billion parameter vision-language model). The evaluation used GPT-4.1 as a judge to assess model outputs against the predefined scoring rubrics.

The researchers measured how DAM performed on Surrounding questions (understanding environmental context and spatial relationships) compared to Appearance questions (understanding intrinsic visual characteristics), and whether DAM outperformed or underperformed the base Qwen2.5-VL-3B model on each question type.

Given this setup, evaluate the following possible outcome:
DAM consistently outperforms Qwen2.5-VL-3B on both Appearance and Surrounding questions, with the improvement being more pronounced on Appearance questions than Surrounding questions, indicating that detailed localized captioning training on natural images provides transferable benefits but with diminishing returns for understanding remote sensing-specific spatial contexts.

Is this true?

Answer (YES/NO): NO